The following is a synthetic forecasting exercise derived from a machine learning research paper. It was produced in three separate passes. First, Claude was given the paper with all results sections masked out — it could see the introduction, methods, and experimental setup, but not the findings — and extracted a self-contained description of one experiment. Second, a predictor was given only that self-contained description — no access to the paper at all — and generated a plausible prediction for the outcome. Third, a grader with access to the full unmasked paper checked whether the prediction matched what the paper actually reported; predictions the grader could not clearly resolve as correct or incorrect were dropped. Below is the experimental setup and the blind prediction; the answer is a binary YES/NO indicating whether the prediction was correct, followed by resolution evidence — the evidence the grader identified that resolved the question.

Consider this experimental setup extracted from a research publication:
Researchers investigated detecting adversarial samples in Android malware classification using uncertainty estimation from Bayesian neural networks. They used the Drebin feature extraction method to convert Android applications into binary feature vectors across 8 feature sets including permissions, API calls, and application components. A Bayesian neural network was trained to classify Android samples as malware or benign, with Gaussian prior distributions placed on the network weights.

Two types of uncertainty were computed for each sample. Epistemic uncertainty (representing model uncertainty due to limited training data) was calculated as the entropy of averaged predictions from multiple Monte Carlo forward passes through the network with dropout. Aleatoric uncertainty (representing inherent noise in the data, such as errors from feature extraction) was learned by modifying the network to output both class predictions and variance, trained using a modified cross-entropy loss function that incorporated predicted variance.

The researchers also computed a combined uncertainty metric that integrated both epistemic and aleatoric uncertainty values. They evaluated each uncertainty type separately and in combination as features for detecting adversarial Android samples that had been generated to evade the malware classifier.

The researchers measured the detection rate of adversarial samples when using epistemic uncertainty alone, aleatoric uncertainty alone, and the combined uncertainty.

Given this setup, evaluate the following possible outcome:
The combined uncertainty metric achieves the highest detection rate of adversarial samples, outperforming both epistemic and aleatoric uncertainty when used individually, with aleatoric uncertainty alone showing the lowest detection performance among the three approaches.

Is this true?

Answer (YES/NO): NO